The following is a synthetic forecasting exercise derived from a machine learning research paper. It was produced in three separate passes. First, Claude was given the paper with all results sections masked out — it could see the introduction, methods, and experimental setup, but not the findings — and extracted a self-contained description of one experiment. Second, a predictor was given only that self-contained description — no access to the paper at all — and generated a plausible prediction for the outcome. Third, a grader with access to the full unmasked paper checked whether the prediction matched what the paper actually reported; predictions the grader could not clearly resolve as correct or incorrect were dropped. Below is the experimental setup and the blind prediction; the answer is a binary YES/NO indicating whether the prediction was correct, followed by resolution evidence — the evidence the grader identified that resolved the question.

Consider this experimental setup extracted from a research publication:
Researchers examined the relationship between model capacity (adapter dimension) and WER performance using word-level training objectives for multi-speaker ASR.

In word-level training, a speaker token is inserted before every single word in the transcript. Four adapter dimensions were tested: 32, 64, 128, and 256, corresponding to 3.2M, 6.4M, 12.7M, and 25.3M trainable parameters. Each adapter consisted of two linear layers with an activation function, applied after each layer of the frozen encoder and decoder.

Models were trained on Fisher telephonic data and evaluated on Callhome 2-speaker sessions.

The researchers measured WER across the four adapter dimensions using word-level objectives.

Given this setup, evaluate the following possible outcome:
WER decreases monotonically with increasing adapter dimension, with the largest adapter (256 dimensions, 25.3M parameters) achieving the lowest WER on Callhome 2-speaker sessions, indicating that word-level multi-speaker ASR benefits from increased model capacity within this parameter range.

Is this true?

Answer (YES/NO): NO